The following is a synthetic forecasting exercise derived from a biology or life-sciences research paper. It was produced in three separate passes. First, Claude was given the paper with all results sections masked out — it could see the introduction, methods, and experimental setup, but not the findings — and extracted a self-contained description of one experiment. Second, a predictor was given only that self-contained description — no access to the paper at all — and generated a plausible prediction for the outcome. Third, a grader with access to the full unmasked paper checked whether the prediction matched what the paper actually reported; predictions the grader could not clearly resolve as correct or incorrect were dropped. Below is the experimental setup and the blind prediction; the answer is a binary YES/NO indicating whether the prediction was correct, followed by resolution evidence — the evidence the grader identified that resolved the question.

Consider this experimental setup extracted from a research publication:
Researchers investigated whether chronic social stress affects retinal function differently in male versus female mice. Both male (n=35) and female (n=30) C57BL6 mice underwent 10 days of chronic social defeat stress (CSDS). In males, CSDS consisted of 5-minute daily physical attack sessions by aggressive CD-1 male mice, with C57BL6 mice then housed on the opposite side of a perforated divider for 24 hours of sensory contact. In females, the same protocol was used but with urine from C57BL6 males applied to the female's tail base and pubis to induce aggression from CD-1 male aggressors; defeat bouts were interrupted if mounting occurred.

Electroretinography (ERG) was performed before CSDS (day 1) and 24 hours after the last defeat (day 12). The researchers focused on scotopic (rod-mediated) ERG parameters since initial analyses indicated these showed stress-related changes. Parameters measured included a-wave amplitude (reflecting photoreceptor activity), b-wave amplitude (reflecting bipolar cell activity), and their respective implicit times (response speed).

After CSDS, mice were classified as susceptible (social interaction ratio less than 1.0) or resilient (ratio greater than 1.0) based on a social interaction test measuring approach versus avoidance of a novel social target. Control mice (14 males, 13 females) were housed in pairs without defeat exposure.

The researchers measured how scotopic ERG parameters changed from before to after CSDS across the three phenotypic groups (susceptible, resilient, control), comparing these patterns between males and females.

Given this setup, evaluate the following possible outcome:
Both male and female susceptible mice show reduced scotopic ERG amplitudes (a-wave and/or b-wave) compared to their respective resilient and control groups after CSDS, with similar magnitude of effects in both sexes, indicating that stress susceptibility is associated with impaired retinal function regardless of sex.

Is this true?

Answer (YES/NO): NO